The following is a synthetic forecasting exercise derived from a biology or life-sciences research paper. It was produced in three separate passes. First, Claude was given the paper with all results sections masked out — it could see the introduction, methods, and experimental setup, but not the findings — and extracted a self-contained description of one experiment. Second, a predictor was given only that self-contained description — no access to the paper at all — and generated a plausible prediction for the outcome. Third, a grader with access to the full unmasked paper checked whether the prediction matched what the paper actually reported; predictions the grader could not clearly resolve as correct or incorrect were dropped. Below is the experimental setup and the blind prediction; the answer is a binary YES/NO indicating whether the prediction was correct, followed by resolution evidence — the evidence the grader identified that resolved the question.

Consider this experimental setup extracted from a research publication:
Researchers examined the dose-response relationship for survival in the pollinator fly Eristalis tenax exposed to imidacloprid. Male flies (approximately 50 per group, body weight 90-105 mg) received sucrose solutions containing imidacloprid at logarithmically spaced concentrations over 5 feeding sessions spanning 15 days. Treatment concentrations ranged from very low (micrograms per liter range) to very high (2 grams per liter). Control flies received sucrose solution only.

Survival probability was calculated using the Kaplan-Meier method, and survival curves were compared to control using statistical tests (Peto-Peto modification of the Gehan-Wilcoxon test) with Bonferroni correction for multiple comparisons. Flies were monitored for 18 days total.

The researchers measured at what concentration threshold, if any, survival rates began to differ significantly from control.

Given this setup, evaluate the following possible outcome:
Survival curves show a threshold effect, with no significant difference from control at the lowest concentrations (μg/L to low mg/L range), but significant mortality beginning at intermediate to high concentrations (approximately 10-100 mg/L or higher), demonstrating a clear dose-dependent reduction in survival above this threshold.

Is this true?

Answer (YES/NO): YES